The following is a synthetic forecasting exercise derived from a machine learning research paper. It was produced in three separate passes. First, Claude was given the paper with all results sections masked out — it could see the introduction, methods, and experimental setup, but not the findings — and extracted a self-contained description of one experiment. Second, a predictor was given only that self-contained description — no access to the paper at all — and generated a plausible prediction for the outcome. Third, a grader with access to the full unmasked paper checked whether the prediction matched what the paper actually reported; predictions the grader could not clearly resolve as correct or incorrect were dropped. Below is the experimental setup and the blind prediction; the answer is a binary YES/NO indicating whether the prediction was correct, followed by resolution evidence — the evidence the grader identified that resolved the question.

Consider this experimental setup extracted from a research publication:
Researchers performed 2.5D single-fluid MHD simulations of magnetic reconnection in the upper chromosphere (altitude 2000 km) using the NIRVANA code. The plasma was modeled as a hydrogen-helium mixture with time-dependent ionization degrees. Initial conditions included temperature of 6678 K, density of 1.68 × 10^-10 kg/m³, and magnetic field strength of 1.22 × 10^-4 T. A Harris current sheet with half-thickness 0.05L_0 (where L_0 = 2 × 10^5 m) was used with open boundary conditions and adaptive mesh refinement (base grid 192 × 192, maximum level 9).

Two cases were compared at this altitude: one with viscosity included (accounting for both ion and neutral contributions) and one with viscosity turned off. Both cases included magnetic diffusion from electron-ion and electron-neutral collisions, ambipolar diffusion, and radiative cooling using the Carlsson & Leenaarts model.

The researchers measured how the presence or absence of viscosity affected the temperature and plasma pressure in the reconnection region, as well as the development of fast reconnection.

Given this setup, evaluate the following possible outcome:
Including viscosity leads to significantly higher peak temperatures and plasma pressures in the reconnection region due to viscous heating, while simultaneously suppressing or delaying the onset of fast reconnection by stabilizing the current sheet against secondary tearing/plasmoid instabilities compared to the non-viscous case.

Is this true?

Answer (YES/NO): YES